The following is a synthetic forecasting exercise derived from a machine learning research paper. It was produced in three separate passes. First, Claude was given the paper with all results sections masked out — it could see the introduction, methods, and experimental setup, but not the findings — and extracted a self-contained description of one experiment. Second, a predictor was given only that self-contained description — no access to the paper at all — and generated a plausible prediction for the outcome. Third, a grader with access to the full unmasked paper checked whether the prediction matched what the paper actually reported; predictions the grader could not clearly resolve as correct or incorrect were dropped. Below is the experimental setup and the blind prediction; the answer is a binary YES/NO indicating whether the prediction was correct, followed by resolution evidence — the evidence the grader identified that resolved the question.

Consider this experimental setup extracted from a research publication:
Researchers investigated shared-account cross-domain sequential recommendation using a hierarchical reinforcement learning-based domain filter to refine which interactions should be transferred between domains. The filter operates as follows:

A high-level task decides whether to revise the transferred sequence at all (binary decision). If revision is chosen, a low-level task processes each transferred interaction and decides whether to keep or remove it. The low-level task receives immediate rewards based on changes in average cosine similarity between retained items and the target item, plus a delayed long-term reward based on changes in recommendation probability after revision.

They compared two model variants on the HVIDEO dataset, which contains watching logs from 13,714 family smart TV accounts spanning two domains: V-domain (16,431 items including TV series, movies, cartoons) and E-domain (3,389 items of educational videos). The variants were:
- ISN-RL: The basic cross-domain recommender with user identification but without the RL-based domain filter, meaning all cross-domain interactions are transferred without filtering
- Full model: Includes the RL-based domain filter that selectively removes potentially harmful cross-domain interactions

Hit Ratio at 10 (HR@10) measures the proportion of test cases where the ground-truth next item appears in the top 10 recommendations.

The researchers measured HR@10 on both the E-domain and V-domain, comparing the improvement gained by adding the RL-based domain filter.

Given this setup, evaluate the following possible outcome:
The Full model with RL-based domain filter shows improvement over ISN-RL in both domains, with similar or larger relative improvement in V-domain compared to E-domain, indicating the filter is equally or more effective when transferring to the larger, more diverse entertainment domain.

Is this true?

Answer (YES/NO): YES